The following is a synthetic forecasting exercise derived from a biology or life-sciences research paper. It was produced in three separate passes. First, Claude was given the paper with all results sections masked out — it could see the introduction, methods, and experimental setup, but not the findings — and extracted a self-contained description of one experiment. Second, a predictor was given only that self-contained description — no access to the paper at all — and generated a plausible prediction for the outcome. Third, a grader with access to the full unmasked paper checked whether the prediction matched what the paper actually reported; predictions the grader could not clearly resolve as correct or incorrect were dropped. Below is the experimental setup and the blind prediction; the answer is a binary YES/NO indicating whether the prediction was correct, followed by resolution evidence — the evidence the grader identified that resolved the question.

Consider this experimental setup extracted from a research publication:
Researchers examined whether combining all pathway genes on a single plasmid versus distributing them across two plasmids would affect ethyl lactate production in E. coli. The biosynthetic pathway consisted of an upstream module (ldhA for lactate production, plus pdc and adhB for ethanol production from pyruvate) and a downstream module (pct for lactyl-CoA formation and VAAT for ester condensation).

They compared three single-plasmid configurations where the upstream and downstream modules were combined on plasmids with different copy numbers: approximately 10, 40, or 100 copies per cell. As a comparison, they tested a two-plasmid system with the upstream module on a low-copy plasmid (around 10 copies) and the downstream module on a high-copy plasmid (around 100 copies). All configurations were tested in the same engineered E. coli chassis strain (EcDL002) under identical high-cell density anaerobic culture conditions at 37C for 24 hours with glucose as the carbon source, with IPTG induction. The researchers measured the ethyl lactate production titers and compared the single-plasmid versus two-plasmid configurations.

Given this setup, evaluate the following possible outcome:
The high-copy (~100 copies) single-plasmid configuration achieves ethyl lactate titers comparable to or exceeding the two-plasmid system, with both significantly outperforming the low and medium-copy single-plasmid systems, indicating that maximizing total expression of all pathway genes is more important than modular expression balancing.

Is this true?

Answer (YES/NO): NO